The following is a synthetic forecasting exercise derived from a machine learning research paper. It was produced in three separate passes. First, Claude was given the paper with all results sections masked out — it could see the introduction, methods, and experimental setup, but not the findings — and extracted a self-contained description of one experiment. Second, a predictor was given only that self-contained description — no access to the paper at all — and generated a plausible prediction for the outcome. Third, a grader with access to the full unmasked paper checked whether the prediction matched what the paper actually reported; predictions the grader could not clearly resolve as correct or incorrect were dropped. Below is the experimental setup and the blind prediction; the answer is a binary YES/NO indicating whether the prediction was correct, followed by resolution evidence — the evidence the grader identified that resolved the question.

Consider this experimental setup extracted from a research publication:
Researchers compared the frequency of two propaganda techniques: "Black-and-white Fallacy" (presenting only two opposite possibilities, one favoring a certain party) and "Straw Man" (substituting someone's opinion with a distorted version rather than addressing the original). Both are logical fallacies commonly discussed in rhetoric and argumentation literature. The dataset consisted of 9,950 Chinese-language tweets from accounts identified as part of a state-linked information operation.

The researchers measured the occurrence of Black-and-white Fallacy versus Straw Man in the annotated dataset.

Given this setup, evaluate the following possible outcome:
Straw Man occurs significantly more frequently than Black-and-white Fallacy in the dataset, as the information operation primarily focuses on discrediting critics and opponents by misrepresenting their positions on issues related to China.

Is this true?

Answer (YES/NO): NO